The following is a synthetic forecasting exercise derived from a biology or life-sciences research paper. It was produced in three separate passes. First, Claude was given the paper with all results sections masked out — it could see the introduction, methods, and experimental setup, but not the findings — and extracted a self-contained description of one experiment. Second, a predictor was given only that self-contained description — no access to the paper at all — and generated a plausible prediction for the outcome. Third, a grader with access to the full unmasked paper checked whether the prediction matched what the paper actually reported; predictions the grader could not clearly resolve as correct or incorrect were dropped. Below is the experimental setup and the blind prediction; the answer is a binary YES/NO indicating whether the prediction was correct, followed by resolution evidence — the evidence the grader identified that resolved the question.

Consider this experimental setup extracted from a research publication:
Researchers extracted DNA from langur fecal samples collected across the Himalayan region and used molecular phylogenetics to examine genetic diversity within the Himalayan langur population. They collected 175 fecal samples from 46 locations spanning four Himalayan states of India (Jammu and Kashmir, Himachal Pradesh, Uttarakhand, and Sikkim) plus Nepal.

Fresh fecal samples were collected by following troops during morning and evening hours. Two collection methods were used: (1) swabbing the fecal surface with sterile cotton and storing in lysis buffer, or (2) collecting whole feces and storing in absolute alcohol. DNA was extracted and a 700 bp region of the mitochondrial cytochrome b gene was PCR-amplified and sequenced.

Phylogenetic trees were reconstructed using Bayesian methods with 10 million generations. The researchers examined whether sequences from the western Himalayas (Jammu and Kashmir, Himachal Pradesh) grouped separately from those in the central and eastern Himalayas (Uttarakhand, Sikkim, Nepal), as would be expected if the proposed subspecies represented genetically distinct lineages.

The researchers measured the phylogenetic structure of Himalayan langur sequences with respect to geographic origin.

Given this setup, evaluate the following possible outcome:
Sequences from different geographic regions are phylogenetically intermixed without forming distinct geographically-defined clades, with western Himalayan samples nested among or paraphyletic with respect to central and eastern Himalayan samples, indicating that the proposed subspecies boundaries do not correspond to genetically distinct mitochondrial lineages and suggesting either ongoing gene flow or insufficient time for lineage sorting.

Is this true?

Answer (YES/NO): NO